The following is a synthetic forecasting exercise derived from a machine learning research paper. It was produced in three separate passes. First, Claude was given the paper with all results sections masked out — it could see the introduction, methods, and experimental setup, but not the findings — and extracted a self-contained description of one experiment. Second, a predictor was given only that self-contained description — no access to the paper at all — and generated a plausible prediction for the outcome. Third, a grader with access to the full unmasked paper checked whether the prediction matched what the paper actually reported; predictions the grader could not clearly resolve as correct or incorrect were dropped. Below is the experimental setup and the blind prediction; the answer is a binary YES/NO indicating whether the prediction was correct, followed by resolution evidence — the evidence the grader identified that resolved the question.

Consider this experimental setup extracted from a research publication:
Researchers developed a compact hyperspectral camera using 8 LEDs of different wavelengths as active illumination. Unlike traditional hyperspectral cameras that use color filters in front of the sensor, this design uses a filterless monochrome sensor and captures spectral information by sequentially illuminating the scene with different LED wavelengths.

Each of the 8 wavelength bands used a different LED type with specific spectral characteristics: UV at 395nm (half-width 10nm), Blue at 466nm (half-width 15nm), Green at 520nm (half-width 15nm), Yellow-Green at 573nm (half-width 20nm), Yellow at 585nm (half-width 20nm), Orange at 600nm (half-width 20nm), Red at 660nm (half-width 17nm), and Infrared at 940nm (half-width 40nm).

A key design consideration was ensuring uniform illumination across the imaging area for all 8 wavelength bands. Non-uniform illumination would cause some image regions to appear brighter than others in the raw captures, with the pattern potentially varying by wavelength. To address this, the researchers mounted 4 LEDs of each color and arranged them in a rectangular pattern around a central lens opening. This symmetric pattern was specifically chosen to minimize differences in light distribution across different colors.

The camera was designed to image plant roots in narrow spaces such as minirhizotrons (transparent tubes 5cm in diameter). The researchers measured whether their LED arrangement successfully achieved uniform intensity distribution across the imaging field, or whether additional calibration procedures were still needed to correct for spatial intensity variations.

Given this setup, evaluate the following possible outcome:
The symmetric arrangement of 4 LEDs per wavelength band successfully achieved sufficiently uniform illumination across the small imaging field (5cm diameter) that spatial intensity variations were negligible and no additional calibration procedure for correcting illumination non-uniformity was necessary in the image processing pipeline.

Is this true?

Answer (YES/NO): NO